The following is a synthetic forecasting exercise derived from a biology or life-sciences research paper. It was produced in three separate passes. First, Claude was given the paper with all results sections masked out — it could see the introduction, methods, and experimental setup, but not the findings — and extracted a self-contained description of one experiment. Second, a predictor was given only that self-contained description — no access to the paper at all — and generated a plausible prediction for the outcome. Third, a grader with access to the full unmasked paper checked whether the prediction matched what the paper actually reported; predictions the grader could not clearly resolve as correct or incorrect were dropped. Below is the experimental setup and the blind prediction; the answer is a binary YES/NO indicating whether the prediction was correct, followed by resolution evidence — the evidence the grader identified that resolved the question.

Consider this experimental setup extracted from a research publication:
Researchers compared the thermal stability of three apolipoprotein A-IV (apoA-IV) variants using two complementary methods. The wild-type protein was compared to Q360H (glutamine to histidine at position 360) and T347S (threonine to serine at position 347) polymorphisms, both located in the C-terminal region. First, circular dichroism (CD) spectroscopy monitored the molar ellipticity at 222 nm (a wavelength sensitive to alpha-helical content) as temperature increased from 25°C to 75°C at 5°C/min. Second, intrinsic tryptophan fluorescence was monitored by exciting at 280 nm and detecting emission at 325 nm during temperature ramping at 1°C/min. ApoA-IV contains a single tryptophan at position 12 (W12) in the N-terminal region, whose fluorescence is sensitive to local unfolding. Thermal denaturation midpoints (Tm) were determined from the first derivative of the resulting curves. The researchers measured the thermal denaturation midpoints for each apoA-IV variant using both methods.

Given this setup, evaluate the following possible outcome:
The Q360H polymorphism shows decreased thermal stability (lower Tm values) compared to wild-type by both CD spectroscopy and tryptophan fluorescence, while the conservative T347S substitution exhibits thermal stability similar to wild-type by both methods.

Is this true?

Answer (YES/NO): NO